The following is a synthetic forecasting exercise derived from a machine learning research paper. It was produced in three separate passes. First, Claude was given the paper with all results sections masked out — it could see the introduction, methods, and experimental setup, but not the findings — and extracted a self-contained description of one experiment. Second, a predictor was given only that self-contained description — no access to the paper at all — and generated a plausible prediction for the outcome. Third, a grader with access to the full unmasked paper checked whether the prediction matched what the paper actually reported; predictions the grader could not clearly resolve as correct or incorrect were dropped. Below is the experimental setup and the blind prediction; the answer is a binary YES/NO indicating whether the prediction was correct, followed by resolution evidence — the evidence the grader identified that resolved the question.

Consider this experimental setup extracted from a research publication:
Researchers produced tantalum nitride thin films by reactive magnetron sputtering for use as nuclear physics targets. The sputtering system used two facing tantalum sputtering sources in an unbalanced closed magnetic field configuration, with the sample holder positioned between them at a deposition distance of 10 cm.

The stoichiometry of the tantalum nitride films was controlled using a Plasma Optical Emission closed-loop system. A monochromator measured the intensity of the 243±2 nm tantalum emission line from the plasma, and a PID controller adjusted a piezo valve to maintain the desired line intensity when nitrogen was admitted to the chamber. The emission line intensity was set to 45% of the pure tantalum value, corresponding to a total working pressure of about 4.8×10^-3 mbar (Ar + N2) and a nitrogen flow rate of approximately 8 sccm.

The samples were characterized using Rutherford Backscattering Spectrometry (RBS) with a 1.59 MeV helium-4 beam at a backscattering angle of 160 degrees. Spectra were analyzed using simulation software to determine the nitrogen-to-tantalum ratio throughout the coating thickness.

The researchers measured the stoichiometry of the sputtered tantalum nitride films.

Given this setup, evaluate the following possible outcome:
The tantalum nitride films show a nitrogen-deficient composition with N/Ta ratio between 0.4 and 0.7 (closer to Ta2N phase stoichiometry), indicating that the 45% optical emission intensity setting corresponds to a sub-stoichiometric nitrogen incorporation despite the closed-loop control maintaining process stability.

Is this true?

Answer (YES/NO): NO